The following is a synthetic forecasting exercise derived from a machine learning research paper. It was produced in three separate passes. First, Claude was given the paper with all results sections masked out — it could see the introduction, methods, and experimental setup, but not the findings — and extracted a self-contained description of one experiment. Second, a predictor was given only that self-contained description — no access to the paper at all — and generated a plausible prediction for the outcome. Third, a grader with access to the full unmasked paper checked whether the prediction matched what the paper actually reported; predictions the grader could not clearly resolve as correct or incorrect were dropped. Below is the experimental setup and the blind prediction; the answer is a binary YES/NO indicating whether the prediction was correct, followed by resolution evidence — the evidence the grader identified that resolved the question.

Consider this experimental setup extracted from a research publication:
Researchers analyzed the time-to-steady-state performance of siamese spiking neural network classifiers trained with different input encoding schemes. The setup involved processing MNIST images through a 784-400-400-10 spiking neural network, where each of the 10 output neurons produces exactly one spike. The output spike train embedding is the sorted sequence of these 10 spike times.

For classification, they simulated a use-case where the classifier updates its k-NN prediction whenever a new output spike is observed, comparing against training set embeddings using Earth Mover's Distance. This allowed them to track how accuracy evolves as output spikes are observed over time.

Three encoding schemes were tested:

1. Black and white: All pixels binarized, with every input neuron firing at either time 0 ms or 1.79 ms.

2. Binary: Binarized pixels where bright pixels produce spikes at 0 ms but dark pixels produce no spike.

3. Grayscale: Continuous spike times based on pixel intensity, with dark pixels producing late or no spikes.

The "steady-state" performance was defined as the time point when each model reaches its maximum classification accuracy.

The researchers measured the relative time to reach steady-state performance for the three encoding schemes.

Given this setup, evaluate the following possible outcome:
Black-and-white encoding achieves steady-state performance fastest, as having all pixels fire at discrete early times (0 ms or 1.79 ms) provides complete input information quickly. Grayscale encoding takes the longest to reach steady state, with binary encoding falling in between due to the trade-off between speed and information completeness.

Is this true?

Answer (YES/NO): NO